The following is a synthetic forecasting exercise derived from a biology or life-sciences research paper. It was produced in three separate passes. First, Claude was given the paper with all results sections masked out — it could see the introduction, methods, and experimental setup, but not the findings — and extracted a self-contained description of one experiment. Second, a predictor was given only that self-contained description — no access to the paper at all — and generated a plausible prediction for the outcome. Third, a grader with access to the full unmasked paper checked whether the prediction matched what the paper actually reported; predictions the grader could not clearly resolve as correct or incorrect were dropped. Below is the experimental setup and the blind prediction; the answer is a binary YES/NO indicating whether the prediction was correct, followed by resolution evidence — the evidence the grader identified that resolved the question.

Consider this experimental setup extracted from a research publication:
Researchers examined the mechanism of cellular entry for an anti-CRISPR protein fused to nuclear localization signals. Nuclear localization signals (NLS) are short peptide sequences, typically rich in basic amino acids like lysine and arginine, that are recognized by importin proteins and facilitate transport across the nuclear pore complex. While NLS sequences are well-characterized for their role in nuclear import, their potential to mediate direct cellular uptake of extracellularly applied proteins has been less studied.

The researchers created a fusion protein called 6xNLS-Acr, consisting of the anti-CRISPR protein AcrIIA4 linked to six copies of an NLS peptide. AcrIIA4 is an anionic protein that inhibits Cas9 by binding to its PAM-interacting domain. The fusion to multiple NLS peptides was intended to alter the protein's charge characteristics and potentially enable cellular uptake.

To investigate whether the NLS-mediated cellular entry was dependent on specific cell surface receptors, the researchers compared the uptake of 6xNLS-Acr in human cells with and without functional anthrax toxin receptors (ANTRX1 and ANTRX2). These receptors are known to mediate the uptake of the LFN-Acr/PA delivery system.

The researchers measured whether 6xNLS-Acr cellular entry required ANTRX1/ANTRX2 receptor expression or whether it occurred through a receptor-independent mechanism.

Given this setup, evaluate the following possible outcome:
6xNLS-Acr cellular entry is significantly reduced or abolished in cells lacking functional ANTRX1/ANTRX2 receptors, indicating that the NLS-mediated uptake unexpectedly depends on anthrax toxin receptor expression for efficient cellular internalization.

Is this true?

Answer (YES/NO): NO